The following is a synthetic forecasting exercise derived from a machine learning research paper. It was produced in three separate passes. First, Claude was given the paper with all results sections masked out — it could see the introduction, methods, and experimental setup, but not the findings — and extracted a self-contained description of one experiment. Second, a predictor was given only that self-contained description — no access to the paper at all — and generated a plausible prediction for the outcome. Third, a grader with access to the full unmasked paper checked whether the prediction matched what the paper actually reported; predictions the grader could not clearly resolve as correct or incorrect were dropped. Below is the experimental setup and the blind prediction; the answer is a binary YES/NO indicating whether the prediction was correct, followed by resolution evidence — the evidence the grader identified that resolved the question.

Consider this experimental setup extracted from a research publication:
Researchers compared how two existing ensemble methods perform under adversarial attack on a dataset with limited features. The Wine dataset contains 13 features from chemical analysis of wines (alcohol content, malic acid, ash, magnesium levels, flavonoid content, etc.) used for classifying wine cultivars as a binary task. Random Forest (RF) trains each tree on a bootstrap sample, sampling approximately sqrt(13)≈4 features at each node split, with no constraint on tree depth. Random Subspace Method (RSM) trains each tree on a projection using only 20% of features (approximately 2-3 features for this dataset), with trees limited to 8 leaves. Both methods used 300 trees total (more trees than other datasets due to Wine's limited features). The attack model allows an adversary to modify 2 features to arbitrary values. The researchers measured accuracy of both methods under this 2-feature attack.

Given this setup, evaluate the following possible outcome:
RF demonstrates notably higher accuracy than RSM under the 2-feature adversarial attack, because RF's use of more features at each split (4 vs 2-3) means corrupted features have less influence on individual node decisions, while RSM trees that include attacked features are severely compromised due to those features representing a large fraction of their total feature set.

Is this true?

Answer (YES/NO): NO